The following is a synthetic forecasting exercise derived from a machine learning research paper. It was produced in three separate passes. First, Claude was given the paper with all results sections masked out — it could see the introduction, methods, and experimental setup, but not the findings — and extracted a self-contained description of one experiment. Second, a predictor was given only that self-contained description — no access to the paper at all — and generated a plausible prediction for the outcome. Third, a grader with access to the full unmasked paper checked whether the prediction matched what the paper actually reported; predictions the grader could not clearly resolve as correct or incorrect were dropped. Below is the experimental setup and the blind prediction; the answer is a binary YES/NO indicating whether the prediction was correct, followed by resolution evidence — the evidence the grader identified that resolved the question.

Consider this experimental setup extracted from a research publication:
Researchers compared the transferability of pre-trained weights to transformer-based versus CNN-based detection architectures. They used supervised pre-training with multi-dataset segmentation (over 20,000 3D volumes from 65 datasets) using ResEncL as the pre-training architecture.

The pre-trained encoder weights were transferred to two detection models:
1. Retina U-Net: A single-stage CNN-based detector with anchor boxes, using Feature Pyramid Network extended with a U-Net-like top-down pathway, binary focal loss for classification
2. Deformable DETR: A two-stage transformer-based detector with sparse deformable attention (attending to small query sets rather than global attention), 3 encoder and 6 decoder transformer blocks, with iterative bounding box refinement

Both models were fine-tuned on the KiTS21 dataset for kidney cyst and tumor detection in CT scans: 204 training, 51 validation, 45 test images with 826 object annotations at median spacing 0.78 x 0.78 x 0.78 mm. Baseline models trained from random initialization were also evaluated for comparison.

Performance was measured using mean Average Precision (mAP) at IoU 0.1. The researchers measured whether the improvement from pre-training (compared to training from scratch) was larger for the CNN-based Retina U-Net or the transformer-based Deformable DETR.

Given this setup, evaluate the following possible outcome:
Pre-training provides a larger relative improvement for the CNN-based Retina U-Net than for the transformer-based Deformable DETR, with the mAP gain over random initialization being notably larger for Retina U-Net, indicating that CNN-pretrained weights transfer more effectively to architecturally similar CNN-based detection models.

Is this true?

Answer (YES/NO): NO